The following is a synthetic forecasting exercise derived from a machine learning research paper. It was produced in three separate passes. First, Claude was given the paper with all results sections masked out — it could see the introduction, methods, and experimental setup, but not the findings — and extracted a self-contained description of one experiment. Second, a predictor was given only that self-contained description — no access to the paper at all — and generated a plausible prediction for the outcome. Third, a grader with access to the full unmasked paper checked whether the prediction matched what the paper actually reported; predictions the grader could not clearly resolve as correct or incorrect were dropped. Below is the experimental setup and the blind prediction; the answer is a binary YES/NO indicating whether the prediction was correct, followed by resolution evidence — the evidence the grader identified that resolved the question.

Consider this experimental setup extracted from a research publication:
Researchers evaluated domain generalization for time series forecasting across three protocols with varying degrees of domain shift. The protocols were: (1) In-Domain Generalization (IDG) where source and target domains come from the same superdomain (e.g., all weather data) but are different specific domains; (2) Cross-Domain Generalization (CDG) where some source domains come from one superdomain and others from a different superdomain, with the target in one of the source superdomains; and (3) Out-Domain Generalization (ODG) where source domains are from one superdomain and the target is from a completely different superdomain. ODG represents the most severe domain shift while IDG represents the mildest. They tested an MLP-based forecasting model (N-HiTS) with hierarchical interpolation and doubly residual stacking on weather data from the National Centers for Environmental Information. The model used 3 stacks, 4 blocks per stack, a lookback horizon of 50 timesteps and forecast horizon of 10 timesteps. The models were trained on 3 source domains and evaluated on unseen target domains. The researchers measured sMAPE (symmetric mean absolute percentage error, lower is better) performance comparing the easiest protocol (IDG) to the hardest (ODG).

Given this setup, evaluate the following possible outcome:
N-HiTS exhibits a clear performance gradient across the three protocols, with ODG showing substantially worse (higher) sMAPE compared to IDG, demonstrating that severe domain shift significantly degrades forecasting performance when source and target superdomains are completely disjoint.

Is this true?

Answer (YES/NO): NO